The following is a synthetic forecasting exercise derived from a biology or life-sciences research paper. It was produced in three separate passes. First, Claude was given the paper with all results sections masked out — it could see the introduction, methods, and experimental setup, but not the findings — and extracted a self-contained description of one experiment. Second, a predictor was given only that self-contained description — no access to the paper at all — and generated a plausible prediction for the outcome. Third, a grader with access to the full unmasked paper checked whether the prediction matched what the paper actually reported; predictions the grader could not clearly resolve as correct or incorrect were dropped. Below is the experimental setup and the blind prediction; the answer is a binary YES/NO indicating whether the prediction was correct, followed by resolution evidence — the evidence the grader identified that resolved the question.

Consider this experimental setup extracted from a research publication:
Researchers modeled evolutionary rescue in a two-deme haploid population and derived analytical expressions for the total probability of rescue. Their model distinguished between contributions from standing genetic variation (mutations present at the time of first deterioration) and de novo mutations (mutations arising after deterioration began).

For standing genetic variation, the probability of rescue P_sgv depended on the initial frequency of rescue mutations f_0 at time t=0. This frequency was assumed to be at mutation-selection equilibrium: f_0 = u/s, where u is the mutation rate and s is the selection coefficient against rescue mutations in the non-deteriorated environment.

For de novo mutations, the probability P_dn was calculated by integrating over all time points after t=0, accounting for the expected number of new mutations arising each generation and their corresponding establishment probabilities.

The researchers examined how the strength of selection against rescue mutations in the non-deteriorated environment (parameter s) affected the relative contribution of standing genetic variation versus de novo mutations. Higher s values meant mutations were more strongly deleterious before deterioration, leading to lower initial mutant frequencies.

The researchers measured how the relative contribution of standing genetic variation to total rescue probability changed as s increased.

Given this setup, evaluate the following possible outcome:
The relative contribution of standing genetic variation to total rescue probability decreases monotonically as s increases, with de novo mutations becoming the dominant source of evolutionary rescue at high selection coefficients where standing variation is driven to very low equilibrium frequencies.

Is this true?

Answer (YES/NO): YES